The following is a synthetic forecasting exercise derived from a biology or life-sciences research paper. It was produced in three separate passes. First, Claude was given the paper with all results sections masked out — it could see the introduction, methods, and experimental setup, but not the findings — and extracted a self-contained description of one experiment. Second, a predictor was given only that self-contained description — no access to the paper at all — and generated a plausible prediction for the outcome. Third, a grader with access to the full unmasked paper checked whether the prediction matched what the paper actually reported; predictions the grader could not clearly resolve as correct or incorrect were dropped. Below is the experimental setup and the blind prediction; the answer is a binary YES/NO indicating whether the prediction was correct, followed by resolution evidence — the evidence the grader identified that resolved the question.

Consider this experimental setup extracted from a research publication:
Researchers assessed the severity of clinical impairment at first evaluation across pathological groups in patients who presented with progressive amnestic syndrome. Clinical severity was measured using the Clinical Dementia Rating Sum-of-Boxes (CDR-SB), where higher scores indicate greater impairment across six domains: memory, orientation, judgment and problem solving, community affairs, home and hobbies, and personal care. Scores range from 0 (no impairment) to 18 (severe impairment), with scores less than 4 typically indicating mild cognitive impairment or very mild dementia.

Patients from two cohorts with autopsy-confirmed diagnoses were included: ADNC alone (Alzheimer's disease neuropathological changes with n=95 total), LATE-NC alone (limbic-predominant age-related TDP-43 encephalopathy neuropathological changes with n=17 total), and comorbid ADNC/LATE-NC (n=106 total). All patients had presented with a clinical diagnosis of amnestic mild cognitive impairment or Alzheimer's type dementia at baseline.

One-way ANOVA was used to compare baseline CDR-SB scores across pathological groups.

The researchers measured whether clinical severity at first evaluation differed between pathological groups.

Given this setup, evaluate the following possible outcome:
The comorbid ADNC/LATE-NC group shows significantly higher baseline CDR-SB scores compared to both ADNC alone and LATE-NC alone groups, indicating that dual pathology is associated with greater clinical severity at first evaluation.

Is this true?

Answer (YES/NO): NO